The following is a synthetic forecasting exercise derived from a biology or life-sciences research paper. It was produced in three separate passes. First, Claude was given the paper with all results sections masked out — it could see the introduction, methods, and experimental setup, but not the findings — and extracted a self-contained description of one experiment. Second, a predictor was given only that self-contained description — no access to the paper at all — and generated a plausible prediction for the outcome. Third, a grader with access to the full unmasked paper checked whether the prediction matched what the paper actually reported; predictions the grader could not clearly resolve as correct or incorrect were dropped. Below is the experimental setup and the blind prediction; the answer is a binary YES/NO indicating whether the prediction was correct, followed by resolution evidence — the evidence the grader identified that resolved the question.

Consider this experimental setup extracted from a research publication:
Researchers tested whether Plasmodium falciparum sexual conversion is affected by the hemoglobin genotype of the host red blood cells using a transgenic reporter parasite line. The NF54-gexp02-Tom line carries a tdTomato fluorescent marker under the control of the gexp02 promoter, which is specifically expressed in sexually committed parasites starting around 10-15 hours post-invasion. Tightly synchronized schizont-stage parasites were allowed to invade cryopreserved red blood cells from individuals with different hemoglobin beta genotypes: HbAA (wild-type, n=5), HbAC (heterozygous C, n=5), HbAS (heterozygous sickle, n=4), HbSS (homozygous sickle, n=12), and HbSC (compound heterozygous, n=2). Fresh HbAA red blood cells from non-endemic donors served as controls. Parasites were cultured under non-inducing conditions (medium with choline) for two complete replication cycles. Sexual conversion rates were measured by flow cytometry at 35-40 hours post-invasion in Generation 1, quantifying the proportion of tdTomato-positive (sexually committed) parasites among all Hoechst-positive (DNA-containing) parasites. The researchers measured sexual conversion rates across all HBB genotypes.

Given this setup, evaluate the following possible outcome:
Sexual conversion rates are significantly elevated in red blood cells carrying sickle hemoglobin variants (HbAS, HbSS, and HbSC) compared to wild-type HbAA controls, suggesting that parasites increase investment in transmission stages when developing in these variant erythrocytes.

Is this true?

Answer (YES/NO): NO